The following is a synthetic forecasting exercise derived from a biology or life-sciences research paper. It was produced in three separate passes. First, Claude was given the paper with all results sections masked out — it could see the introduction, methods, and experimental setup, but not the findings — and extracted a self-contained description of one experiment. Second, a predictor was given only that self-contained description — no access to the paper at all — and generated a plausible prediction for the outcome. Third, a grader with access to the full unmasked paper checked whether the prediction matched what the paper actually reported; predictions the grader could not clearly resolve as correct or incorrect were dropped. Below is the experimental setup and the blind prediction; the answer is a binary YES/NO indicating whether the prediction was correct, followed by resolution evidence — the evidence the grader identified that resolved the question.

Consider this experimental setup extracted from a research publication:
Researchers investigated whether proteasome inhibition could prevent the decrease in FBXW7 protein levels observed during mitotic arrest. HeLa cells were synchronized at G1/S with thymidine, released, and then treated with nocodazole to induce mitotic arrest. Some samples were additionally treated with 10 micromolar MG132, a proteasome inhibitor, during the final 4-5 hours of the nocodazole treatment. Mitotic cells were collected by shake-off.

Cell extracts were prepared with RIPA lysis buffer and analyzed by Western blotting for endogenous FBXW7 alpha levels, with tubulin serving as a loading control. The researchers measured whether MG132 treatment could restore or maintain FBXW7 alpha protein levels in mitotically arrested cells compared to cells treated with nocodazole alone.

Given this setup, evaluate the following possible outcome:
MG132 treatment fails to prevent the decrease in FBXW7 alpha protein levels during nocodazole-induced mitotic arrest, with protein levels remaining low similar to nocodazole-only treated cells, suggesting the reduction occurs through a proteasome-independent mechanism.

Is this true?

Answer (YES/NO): NO